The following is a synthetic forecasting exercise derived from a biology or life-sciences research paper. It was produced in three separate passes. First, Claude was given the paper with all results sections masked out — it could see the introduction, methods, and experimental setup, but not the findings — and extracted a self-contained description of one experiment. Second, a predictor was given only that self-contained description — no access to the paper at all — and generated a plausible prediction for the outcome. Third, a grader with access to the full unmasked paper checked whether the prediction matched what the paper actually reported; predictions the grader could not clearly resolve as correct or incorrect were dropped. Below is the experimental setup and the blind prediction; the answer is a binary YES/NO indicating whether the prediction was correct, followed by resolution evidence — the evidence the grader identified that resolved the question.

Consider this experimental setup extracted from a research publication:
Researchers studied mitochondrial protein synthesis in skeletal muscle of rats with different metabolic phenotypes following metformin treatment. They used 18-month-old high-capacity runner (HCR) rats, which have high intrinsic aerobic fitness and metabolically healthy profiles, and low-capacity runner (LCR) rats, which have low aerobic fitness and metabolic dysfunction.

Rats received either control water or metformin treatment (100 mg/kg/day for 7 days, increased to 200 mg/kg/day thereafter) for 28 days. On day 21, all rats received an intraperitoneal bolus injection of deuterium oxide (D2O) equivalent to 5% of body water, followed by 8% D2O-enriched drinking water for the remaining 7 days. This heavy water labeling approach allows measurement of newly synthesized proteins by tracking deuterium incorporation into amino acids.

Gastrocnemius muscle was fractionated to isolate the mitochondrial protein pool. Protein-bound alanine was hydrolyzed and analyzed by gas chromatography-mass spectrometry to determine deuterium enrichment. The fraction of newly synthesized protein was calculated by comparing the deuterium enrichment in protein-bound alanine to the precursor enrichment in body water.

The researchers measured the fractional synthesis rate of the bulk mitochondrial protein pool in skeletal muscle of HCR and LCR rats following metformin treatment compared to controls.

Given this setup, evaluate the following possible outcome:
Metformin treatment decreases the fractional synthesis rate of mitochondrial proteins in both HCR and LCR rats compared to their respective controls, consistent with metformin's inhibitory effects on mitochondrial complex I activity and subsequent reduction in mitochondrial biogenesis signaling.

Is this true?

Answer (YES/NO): NO